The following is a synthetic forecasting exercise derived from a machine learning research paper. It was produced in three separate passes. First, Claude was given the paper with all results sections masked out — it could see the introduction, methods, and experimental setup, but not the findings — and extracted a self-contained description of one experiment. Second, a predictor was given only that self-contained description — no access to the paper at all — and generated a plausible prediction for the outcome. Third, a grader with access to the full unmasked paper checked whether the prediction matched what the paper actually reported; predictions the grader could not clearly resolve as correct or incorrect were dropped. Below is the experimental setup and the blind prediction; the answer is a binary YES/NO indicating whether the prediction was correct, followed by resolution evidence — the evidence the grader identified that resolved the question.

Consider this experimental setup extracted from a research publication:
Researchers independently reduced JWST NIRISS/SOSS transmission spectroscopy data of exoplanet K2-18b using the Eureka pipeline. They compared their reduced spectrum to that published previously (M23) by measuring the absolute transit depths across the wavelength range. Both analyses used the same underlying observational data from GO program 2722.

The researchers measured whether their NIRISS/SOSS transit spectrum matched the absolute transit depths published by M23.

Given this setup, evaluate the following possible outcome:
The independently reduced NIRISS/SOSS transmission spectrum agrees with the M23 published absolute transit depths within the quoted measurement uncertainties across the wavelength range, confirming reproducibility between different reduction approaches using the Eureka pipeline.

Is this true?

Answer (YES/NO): NO